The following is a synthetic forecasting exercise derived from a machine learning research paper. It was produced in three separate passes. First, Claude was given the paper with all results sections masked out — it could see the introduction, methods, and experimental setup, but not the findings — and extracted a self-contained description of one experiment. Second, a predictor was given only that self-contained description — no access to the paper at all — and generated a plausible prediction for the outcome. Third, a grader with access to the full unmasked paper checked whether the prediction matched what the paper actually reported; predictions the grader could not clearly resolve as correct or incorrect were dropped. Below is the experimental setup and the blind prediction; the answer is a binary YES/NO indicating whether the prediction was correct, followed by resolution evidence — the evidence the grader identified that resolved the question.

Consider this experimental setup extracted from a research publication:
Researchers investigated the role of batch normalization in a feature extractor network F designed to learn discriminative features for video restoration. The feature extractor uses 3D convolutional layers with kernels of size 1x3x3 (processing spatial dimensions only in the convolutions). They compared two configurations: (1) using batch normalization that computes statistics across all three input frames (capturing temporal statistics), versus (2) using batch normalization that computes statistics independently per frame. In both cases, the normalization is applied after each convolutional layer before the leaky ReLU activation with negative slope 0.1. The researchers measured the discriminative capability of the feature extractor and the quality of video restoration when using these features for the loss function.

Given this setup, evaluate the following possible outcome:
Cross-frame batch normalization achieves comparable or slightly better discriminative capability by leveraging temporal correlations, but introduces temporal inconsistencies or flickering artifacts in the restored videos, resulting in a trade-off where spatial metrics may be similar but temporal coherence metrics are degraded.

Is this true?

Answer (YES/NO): NO